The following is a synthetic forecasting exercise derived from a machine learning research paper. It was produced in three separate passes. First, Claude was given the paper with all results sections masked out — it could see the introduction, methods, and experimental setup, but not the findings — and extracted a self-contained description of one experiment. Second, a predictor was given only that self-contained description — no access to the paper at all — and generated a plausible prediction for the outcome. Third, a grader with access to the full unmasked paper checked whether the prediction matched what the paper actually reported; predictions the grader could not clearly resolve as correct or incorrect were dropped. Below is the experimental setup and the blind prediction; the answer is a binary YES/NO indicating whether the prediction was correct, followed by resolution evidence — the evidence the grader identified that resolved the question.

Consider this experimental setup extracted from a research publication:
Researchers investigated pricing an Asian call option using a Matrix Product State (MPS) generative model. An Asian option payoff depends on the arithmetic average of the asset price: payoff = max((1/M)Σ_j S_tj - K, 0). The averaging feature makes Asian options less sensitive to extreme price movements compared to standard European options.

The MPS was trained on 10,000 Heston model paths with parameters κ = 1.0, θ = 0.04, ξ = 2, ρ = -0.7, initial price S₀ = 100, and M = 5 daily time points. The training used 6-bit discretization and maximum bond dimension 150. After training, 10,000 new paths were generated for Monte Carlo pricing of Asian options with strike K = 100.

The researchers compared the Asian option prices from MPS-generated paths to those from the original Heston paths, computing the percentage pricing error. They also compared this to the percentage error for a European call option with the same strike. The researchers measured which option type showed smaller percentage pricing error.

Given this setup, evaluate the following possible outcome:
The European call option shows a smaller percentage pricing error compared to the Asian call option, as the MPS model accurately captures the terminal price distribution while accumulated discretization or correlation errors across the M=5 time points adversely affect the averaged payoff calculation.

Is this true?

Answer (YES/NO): NO